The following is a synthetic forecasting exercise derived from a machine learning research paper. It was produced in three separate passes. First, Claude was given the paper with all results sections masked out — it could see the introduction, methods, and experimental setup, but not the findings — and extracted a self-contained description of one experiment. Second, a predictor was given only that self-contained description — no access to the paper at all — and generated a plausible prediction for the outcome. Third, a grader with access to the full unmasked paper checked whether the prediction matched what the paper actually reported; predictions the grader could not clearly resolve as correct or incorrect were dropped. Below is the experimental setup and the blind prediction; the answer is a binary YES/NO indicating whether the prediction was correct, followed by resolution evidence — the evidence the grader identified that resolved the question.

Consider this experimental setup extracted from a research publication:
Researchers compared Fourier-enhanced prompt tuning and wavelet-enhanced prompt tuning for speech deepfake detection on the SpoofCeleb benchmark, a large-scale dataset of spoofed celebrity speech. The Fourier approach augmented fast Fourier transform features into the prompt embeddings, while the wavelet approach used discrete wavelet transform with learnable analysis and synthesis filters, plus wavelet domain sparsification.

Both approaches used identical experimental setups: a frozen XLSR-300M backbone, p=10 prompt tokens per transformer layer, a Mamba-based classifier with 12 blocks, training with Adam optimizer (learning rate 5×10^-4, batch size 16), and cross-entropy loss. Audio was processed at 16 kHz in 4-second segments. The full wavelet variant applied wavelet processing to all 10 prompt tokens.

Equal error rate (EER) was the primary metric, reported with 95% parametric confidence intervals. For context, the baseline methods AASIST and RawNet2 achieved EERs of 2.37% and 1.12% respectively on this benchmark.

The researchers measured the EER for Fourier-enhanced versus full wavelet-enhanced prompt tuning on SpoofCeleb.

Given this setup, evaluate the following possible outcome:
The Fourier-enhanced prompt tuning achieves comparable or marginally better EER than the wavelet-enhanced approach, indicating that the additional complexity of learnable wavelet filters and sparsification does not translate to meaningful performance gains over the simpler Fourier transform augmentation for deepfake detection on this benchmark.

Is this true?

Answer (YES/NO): NO